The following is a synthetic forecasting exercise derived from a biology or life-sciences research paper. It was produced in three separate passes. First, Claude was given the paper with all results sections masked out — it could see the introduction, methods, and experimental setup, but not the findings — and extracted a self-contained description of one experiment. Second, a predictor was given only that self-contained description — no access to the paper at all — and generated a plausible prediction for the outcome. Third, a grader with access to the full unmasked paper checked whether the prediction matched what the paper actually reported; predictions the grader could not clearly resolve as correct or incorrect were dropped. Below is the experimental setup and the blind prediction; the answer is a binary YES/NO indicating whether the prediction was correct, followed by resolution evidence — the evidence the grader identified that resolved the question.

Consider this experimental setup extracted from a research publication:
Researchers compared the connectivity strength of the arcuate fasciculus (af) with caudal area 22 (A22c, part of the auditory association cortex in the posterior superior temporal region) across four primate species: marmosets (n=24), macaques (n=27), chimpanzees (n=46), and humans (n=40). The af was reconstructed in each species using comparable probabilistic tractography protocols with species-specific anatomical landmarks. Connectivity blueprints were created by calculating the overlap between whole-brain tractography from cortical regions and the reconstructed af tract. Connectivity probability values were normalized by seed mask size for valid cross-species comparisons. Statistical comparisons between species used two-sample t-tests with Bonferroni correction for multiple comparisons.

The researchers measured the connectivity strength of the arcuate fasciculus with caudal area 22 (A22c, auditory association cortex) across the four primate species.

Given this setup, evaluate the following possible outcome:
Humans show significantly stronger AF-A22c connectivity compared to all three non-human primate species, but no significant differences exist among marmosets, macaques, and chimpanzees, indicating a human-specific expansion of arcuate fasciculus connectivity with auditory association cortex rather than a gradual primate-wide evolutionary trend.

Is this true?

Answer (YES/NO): YES